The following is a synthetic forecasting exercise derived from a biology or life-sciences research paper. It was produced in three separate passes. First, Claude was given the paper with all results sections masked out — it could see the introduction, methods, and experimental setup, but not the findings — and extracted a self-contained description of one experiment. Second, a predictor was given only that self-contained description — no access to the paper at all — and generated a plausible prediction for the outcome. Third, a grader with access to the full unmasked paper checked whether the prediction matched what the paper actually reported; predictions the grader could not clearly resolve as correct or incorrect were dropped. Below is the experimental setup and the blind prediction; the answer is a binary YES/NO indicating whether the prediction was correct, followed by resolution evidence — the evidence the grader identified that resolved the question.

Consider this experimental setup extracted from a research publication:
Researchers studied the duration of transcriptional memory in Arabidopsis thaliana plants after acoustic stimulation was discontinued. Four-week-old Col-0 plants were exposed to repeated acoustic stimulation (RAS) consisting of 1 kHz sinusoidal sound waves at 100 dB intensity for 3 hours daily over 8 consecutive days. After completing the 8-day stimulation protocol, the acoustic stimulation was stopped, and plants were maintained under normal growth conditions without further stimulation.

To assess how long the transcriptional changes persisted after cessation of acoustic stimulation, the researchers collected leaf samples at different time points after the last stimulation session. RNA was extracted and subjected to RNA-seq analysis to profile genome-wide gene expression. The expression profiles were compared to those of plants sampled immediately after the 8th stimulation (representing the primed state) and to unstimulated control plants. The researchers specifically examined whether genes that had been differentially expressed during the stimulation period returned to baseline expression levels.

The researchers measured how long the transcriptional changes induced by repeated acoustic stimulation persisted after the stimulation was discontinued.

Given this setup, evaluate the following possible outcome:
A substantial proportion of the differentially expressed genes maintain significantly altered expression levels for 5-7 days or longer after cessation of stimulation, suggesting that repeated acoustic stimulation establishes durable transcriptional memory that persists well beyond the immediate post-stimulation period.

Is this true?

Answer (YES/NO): NO